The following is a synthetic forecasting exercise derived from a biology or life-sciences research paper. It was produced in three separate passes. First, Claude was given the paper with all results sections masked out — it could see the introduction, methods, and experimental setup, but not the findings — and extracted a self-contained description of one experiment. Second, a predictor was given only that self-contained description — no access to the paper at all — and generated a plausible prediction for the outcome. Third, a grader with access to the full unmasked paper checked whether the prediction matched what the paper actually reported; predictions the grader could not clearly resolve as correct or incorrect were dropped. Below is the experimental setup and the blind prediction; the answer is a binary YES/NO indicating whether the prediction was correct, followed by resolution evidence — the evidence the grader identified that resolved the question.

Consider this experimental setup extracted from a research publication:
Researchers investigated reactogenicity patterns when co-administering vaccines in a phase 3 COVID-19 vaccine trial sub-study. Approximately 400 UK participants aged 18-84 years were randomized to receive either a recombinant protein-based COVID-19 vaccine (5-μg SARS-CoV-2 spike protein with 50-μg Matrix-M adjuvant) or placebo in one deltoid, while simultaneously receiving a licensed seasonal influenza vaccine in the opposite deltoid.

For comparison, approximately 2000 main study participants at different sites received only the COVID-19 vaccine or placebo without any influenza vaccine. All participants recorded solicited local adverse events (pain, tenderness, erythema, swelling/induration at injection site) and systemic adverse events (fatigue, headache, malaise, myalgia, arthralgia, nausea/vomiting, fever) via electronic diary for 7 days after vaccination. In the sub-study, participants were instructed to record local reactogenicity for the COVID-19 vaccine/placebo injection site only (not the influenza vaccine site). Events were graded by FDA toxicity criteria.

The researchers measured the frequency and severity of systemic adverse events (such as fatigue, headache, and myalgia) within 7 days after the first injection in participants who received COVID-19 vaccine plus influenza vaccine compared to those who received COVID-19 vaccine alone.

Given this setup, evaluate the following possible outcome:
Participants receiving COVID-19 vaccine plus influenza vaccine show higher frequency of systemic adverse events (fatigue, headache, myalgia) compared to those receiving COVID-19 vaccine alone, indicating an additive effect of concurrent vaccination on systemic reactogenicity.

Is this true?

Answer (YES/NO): YES